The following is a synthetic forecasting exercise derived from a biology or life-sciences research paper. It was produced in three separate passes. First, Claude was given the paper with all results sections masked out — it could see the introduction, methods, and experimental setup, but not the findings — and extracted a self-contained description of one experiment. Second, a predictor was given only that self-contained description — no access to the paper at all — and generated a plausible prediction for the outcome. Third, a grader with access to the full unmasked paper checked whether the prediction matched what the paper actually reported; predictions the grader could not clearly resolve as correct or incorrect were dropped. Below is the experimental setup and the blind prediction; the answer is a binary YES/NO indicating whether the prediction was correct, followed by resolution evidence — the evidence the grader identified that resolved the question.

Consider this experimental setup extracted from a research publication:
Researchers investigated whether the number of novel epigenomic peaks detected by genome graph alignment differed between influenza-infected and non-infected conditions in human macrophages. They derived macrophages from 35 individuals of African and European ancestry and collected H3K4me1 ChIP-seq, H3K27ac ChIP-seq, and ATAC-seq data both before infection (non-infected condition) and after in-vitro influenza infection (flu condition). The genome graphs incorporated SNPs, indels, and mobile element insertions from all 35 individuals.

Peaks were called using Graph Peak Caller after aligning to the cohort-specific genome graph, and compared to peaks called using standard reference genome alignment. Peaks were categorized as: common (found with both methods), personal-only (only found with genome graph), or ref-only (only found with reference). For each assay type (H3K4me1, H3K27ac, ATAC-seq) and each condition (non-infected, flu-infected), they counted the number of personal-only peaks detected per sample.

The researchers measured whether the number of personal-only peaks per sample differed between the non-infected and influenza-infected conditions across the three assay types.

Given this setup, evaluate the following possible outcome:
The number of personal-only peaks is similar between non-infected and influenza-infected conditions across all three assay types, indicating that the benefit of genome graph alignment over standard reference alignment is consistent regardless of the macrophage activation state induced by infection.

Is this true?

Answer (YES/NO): NO